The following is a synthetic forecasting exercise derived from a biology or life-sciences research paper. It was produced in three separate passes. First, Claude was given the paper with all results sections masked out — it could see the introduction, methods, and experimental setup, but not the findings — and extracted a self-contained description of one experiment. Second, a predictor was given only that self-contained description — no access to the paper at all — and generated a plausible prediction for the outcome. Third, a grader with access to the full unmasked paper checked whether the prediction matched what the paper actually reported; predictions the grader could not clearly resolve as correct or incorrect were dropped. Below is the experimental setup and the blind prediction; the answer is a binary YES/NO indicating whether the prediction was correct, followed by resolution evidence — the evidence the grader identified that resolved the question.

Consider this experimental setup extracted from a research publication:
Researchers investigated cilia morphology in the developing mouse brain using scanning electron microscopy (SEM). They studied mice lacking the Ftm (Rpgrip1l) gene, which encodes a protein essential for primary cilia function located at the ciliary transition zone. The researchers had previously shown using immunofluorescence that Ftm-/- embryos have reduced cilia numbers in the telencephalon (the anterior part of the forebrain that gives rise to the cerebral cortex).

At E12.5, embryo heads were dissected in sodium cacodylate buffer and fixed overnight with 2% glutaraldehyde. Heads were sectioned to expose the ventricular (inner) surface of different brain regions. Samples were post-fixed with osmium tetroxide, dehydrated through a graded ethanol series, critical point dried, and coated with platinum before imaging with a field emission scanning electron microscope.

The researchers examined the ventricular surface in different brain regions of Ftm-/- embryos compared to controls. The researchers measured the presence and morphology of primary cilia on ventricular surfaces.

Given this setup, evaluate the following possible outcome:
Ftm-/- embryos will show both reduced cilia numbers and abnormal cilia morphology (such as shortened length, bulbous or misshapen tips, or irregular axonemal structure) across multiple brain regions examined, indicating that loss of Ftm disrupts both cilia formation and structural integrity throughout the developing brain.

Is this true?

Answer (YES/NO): YES